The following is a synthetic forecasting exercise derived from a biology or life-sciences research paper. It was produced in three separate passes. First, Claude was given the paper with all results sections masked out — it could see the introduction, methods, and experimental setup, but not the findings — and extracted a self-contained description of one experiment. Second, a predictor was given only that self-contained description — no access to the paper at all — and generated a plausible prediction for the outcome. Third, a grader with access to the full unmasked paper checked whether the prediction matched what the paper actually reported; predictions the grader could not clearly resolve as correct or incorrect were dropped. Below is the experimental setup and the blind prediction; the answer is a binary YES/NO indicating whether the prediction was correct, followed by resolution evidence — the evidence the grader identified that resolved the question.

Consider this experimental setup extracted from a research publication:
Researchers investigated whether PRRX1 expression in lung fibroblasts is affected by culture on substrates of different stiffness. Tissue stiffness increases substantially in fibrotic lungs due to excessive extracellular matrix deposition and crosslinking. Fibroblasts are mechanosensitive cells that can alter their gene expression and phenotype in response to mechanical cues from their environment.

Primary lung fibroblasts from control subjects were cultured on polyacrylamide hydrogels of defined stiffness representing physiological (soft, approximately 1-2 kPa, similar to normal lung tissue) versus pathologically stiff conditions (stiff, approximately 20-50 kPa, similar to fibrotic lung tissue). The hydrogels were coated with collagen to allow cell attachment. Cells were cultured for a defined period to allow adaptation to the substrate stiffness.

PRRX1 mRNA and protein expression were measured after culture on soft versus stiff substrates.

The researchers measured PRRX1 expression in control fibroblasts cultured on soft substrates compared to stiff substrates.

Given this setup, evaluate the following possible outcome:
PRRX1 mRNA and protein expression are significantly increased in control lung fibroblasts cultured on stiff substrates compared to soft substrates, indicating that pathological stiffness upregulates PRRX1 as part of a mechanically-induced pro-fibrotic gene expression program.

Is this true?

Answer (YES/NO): NO